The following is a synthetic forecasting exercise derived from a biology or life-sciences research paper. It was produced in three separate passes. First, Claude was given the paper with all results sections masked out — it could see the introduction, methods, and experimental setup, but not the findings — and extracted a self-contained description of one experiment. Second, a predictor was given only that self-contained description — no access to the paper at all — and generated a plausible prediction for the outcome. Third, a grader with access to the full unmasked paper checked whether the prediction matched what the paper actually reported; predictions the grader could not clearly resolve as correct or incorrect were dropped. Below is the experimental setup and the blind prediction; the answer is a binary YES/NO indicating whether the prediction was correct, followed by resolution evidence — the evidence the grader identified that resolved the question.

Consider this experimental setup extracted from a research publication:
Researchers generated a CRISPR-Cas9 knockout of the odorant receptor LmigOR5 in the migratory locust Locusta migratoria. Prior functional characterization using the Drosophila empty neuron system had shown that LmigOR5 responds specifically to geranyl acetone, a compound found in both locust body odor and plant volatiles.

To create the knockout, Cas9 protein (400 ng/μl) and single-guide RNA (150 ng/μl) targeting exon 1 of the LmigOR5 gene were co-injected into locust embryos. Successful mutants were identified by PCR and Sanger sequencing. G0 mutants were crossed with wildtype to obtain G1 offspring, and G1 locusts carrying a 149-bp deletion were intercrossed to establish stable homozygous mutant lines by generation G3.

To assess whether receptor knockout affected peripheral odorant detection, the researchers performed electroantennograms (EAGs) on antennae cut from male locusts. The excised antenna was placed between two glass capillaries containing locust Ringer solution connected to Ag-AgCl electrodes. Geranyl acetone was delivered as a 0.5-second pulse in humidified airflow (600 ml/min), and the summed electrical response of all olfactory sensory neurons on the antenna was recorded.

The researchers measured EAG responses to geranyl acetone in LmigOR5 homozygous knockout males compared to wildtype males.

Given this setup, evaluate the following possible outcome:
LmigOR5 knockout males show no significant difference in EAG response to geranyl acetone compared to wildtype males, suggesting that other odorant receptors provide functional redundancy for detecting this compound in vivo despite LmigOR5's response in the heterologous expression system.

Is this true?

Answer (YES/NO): NO